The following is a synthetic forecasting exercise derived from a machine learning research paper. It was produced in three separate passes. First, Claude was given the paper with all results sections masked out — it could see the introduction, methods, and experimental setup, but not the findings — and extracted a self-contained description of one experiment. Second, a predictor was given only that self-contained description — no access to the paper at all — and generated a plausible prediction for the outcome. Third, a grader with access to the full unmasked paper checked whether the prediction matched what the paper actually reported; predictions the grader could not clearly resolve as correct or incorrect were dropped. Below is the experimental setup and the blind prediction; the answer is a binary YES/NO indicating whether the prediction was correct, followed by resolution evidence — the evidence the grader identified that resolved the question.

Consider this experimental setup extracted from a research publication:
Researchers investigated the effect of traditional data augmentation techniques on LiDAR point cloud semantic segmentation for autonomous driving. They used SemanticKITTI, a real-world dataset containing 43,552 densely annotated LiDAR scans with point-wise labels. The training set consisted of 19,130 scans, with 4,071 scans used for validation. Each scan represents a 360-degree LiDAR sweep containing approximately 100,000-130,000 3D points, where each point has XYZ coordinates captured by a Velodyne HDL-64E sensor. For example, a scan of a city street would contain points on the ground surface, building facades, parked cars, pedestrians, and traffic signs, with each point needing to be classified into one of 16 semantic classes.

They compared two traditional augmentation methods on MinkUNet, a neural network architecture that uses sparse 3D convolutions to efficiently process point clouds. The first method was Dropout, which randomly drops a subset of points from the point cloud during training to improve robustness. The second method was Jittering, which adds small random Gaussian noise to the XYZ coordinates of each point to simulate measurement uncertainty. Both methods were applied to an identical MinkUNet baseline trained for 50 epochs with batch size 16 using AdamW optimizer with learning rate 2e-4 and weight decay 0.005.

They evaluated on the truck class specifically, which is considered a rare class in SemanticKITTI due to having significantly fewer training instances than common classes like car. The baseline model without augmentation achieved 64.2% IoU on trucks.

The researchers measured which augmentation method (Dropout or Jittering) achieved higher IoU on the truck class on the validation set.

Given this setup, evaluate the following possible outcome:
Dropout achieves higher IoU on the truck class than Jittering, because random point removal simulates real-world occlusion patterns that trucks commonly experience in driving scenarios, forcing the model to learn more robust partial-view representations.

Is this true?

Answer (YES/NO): NO